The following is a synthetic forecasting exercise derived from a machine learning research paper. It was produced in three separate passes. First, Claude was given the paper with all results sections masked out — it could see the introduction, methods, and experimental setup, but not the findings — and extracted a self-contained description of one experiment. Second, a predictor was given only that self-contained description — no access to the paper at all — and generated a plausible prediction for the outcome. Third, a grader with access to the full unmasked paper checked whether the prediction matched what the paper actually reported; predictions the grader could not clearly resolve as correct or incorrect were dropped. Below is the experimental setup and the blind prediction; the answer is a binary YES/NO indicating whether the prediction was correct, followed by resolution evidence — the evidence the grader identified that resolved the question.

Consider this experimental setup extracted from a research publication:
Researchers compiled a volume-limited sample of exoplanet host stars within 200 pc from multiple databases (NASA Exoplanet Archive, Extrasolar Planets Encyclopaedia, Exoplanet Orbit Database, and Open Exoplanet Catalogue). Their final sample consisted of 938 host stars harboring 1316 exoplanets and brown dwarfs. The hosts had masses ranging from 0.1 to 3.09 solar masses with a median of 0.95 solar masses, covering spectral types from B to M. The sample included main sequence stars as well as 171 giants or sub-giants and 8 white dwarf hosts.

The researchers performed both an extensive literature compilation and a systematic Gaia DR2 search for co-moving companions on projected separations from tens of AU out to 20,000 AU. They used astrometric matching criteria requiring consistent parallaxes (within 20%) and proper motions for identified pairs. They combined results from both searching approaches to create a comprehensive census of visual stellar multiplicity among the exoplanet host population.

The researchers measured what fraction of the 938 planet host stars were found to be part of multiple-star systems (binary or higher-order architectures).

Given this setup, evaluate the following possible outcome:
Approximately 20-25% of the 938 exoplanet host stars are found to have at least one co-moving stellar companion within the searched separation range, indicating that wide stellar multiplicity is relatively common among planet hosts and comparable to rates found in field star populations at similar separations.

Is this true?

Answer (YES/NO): YES